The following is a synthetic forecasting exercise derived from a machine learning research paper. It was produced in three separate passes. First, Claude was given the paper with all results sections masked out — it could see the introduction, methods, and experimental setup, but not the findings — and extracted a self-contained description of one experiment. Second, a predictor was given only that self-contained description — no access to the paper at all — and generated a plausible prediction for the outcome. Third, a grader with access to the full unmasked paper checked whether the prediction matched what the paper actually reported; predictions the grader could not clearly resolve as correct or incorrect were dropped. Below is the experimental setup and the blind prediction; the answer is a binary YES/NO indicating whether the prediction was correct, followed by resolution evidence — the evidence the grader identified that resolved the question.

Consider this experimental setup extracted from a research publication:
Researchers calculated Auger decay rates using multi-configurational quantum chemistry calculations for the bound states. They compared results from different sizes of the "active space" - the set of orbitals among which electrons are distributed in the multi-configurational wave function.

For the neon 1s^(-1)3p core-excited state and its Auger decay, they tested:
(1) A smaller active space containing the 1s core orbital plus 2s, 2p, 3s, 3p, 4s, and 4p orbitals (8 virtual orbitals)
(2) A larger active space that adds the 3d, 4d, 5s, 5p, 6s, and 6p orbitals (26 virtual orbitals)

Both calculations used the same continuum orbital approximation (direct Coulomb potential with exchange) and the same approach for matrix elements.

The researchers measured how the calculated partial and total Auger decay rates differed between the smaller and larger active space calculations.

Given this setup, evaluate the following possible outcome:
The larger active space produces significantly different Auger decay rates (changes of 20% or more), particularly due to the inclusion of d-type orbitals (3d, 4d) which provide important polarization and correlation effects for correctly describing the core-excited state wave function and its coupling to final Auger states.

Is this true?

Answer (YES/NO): NO